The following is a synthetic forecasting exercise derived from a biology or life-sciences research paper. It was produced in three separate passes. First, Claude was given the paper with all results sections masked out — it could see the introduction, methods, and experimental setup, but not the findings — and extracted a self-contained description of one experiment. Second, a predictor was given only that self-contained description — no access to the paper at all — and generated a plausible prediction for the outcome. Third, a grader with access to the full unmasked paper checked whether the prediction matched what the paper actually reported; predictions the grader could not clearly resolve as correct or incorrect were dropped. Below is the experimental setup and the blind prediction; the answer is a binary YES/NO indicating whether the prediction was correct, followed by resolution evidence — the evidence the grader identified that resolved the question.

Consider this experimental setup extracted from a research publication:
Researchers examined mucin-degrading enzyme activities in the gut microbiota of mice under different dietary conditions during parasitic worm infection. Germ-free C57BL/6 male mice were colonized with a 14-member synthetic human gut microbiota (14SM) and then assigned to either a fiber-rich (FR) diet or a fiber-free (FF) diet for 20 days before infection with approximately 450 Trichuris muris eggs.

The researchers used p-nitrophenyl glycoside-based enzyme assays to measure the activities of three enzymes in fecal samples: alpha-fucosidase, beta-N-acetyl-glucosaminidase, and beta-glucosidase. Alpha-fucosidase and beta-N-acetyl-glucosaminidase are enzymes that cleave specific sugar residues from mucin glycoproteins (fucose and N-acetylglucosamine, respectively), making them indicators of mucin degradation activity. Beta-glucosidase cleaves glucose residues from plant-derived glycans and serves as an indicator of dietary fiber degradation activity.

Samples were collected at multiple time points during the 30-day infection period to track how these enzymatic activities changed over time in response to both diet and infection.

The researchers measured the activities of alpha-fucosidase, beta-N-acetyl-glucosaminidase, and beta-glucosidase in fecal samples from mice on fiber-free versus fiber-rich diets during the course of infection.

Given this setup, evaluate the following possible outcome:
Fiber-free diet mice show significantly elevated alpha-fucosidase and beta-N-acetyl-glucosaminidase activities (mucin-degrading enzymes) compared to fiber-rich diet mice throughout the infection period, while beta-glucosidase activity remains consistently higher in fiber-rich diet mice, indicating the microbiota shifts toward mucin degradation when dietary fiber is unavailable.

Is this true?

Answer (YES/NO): NO